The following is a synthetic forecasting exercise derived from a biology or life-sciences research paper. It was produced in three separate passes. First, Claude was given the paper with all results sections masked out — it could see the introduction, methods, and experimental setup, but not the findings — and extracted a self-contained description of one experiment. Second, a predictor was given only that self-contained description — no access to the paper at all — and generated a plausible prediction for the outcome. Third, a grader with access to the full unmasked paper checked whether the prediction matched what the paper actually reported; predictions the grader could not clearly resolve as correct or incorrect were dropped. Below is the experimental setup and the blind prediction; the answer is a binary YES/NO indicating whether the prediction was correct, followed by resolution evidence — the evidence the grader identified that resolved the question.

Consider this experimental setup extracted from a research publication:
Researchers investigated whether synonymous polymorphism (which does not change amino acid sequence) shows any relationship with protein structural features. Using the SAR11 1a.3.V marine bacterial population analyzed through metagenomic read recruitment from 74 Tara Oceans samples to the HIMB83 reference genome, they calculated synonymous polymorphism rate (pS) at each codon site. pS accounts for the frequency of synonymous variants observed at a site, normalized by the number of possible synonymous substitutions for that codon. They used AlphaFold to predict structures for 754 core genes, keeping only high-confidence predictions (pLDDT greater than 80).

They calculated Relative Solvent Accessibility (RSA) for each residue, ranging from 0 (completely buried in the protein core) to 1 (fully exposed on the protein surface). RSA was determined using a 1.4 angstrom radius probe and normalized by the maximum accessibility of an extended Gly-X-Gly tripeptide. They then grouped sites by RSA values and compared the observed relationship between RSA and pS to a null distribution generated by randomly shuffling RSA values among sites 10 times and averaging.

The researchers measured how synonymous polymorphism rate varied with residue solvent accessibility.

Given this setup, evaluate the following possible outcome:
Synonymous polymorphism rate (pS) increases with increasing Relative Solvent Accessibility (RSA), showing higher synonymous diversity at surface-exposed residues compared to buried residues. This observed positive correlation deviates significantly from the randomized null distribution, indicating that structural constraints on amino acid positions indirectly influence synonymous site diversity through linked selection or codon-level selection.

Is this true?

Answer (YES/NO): NO